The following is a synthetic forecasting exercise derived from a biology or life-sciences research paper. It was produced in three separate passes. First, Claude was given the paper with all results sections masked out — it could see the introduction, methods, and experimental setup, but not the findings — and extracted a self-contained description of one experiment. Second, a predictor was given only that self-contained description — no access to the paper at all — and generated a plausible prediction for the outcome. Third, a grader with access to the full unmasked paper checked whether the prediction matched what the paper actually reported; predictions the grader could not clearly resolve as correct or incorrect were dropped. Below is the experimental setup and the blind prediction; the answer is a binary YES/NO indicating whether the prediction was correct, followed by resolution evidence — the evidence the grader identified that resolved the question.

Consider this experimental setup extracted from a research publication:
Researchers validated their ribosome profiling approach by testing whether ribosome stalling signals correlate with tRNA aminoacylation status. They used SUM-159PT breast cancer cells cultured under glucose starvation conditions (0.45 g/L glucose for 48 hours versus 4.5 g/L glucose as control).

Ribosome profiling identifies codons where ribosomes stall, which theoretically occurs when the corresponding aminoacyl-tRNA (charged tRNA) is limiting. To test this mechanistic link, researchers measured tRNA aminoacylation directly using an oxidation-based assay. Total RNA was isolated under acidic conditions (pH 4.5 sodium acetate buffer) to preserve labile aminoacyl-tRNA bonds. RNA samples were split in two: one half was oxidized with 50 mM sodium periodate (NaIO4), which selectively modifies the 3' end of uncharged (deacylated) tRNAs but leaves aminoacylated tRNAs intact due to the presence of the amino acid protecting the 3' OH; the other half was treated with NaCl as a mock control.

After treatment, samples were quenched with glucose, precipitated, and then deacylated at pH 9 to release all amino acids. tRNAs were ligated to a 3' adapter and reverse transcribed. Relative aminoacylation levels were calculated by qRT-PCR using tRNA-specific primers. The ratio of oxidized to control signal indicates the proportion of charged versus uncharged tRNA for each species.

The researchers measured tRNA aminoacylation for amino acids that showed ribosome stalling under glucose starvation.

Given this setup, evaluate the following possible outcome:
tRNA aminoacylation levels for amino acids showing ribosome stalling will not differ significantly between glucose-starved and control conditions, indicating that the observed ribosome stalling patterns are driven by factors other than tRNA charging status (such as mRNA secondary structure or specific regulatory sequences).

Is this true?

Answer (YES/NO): NO